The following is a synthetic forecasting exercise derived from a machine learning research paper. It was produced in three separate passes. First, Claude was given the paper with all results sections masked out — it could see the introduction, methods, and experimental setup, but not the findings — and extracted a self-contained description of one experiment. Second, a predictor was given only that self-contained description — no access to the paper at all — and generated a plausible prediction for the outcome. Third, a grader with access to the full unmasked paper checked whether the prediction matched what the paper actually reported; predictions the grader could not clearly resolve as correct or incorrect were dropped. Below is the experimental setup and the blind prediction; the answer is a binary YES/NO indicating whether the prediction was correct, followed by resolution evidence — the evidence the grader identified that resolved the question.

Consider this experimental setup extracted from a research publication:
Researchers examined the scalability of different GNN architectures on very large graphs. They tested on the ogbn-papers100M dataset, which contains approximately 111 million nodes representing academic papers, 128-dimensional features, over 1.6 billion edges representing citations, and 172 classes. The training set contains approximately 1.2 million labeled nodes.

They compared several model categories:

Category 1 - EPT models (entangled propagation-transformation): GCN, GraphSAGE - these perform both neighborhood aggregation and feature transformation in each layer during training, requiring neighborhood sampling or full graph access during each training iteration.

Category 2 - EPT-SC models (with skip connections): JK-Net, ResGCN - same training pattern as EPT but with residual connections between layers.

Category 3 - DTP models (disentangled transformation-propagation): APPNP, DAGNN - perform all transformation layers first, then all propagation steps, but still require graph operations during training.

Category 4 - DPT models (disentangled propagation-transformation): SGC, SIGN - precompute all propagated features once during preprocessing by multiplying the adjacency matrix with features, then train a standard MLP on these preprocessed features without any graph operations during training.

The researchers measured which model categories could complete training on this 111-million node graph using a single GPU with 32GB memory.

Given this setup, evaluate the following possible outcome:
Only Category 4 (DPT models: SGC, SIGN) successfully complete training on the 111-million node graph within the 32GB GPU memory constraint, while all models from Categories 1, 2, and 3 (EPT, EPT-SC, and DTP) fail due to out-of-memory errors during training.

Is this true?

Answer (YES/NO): NO